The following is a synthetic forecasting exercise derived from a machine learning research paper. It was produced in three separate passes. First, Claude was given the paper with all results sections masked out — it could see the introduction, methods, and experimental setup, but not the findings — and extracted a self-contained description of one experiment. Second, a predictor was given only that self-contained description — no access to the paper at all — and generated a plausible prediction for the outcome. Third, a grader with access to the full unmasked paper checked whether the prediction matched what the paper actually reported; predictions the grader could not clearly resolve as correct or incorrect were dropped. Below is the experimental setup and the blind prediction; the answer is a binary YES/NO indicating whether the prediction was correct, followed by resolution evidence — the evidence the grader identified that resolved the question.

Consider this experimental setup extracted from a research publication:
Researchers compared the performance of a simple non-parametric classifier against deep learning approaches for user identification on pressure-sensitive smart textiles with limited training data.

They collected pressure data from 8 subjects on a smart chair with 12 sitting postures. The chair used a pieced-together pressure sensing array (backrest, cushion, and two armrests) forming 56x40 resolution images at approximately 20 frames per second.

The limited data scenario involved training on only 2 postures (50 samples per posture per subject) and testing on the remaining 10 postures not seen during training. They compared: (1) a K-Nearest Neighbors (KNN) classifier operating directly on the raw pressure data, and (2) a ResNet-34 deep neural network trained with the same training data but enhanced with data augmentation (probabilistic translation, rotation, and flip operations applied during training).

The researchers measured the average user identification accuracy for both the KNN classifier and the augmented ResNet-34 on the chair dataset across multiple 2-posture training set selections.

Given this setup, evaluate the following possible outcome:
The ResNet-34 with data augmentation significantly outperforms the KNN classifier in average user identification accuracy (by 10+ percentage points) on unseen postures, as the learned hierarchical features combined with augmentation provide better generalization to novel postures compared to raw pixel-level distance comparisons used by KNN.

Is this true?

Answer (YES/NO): NO